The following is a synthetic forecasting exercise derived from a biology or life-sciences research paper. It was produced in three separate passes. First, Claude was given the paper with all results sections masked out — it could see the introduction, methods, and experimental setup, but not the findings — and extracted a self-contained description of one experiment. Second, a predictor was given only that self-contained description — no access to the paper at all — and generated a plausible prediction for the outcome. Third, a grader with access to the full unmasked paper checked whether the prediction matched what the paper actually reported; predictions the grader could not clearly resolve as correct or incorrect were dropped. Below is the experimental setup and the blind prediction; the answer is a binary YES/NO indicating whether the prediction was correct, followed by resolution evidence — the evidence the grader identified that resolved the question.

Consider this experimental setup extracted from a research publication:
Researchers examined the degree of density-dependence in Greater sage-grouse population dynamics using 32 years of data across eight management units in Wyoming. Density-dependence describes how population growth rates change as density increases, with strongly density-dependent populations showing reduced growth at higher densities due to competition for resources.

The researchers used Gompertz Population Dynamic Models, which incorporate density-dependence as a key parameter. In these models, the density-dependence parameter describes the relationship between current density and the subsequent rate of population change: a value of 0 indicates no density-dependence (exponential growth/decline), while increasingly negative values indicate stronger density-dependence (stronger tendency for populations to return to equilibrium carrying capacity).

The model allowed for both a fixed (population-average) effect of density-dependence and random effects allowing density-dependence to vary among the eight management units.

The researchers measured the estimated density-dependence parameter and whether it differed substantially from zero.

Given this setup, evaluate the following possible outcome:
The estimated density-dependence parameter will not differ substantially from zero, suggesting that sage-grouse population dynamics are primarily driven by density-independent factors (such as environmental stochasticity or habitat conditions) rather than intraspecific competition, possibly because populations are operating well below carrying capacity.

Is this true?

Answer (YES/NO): YES